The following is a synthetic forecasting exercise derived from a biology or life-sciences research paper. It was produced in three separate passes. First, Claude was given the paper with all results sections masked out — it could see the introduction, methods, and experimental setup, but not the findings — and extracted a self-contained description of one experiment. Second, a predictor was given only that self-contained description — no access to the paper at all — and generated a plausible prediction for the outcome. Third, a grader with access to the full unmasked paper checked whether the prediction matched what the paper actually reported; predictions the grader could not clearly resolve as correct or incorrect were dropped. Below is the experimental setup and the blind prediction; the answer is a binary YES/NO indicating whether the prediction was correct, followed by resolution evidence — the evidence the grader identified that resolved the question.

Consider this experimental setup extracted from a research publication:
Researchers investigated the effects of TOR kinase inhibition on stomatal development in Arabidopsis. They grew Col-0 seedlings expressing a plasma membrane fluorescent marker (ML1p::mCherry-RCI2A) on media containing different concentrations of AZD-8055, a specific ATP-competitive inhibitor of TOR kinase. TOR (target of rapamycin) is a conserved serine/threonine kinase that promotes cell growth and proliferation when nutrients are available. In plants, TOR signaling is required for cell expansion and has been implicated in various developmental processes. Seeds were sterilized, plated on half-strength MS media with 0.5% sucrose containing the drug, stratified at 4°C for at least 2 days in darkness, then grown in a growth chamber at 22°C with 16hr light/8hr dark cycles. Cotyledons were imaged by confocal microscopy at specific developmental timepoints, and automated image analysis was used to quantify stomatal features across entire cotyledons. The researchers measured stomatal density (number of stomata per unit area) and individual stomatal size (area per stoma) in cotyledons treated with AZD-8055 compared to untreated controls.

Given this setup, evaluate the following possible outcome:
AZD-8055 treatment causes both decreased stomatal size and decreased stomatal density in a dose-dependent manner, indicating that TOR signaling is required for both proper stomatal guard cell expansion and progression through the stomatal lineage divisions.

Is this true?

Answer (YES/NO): NO